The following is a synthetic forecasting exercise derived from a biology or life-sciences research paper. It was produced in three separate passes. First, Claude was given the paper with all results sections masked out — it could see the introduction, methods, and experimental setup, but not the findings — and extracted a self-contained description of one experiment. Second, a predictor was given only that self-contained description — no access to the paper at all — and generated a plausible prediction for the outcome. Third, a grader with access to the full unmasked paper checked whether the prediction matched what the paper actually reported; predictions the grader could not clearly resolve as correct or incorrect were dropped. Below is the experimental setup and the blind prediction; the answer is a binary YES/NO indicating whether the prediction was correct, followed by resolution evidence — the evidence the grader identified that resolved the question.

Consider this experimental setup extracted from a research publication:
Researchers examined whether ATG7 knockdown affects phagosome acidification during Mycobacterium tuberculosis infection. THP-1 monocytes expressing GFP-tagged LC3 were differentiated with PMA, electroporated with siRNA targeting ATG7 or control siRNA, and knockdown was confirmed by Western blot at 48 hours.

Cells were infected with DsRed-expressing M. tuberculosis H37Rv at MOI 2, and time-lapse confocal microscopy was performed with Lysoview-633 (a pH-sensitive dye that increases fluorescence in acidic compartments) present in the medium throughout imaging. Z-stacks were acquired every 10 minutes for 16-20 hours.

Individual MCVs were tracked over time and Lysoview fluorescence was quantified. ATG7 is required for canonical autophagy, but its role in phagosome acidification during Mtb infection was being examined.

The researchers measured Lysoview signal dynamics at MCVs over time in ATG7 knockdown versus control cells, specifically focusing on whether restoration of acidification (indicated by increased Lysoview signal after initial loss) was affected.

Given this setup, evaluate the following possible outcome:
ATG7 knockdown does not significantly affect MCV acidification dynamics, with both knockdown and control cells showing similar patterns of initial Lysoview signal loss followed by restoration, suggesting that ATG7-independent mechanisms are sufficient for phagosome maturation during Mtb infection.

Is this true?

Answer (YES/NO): NO